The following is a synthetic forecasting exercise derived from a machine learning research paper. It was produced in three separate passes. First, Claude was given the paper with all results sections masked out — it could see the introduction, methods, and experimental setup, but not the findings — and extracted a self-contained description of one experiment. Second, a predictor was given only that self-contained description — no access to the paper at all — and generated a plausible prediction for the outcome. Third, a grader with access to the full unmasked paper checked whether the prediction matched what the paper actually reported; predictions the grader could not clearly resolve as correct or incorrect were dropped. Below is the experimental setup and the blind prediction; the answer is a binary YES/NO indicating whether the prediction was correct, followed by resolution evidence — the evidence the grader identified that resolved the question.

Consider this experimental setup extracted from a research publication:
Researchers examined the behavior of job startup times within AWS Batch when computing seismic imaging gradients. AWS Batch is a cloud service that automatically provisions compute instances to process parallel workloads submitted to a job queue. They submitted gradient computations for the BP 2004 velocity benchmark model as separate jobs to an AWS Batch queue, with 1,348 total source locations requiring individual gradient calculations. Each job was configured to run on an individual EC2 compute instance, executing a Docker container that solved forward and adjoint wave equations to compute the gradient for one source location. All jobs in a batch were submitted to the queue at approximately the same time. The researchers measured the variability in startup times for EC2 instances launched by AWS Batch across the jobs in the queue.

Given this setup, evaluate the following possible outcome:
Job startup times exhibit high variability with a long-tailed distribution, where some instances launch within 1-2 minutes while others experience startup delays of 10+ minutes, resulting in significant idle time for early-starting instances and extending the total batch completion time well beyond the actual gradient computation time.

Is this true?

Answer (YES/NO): NO